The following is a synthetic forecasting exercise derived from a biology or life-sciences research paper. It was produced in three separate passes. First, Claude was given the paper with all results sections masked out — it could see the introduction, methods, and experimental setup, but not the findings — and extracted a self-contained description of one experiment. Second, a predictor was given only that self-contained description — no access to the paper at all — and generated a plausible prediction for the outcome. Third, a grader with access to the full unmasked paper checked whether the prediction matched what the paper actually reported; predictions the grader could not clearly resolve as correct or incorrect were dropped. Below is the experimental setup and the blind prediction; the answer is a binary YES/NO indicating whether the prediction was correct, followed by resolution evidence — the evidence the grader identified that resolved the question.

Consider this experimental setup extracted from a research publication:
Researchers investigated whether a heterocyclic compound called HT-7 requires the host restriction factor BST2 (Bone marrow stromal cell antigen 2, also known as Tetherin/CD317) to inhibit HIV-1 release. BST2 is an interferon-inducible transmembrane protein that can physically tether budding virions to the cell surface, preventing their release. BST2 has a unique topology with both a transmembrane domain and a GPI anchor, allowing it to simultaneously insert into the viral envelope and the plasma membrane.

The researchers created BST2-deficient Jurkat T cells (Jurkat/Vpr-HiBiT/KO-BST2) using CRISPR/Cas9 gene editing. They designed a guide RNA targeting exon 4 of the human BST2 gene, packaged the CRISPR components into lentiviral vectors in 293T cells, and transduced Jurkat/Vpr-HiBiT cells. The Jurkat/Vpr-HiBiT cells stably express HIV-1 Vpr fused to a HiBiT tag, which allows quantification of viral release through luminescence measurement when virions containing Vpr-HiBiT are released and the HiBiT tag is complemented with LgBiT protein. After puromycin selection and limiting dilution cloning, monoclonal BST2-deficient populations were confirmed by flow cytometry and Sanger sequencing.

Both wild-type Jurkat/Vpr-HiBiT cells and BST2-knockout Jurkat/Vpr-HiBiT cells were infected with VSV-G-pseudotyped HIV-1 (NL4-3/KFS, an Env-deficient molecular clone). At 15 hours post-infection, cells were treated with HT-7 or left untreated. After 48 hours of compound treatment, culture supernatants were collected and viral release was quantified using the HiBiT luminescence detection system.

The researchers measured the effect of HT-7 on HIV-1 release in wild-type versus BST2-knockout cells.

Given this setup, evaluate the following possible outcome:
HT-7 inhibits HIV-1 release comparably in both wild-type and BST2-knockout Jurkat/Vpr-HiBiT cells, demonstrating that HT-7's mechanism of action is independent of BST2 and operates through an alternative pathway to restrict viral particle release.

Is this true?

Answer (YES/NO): NO